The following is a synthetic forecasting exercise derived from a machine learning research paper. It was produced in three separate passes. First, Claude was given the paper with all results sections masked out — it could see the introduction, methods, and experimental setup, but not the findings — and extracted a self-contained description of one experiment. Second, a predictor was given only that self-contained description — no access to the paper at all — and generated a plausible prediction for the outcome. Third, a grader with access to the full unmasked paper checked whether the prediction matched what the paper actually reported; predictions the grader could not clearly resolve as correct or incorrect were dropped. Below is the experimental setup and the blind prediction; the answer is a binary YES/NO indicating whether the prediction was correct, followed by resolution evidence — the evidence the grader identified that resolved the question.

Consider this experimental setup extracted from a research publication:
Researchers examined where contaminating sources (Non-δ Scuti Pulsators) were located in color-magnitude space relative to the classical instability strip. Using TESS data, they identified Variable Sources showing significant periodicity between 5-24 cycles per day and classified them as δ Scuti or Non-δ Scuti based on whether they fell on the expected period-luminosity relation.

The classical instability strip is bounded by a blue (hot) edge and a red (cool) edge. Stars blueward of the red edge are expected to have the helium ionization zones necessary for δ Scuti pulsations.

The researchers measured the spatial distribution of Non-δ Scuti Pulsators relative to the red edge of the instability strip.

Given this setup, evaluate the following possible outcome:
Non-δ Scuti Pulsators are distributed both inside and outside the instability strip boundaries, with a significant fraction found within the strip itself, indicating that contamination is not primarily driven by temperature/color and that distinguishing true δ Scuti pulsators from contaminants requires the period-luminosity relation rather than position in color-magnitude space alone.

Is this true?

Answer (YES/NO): NO